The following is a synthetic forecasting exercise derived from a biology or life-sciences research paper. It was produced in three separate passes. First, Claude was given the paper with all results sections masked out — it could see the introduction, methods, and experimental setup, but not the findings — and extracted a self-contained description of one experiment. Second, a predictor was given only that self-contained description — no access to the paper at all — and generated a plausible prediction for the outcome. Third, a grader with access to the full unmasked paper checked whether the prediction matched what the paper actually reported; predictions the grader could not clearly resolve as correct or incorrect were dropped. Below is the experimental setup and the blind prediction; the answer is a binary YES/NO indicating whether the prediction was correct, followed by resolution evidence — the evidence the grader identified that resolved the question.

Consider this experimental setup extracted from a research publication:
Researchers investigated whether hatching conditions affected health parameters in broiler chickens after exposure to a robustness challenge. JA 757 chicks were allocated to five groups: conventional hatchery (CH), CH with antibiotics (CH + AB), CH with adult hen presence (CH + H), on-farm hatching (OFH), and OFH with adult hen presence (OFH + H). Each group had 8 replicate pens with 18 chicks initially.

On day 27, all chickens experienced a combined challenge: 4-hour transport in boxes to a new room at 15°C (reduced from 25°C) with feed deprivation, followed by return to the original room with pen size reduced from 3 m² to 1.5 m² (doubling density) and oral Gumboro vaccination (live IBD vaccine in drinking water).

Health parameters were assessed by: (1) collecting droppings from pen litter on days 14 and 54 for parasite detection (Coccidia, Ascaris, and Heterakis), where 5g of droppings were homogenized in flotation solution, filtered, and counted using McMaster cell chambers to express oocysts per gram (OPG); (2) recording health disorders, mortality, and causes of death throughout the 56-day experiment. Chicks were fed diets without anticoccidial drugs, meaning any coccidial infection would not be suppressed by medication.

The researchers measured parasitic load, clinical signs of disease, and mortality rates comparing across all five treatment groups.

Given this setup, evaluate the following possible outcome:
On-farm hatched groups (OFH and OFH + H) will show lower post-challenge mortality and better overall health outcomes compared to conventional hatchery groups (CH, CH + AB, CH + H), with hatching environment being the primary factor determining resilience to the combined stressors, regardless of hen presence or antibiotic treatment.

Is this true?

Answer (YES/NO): NO